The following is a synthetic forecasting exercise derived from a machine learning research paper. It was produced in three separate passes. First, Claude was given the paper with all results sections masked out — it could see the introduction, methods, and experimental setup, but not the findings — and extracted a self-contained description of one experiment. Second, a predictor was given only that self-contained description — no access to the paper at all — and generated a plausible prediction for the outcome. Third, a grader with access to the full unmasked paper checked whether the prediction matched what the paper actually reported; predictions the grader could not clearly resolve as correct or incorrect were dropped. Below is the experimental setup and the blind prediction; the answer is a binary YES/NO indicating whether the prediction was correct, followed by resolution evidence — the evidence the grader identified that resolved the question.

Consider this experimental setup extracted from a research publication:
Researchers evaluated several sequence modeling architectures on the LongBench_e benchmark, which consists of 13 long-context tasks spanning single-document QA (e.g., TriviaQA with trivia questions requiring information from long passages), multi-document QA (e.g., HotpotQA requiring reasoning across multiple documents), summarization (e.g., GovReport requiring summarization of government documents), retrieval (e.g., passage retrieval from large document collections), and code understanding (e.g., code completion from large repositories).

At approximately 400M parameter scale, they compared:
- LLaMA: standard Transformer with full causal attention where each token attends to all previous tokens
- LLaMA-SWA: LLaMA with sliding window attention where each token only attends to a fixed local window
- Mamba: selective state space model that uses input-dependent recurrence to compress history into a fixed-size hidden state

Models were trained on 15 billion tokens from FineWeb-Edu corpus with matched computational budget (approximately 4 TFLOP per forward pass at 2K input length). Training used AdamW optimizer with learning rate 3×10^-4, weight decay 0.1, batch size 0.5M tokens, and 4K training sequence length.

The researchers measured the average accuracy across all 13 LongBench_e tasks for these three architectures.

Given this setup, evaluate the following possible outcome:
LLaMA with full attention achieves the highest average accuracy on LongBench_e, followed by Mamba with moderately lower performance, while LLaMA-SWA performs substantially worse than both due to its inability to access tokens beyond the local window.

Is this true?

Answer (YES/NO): NO